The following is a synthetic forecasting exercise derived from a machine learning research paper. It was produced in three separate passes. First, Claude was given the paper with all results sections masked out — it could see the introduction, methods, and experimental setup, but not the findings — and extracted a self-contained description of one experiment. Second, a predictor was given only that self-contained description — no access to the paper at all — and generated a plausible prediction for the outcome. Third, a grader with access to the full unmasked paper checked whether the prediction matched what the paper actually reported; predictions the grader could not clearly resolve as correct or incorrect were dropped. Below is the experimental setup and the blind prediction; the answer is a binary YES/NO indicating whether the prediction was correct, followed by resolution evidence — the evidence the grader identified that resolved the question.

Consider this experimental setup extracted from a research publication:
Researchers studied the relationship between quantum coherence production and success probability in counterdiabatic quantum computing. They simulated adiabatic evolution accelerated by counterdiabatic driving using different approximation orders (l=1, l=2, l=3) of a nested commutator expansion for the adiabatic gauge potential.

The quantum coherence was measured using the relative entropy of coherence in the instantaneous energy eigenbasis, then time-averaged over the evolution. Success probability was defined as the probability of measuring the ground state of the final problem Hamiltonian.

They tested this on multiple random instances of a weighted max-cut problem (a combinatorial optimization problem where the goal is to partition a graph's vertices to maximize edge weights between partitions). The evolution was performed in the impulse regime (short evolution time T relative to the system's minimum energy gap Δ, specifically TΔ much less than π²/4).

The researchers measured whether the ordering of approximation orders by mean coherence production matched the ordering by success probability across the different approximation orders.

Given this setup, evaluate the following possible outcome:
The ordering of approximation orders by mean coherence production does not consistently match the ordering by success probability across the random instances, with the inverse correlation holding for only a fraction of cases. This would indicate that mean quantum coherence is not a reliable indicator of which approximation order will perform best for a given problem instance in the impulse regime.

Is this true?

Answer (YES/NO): NO